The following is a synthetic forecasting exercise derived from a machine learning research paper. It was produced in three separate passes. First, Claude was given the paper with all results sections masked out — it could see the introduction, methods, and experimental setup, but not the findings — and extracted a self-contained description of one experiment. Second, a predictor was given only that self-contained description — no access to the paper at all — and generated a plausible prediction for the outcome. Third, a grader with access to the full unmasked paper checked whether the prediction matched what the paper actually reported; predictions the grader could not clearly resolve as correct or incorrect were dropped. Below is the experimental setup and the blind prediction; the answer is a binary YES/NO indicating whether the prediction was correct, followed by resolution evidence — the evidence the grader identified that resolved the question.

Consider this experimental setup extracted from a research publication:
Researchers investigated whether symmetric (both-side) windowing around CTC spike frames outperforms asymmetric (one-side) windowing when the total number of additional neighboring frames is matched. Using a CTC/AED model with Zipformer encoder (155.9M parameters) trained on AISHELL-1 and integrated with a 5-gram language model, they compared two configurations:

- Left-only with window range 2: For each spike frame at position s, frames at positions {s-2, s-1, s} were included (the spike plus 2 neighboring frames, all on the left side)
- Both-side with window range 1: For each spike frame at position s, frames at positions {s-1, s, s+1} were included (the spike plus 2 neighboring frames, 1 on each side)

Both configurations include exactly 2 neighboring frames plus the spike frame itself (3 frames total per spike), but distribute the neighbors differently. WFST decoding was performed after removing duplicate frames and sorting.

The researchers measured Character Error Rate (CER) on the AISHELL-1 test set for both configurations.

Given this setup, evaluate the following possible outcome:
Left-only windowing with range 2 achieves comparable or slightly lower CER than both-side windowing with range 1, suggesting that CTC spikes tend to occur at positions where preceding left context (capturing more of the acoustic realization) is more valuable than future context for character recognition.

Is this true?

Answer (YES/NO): NO